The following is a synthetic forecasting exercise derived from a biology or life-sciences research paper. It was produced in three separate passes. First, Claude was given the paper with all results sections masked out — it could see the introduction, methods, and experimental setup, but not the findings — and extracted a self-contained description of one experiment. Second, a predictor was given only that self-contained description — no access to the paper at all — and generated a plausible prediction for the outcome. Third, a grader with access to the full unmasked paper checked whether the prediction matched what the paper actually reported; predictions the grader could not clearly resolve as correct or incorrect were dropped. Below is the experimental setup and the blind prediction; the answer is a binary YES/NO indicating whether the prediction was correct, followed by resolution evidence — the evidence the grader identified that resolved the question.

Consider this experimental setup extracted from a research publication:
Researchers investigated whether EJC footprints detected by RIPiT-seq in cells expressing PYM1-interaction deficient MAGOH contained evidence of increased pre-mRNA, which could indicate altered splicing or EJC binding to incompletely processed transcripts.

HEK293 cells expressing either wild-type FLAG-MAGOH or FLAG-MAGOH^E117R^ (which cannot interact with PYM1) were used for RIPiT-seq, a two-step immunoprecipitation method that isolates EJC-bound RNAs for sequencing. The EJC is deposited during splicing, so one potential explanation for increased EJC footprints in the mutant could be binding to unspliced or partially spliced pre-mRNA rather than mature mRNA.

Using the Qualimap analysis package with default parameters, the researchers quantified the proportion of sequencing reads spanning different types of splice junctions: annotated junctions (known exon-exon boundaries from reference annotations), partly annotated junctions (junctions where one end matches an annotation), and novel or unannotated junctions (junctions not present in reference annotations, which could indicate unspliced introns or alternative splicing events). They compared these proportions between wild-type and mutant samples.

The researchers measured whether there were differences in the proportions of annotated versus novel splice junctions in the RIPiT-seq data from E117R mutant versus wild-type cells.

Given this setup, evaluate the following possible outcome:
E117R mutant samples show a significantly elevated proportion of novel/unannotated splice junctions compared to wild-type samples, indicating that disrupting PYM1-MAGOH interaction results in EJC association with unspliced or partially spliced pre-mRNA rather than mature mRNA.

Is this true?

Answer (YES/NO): NO